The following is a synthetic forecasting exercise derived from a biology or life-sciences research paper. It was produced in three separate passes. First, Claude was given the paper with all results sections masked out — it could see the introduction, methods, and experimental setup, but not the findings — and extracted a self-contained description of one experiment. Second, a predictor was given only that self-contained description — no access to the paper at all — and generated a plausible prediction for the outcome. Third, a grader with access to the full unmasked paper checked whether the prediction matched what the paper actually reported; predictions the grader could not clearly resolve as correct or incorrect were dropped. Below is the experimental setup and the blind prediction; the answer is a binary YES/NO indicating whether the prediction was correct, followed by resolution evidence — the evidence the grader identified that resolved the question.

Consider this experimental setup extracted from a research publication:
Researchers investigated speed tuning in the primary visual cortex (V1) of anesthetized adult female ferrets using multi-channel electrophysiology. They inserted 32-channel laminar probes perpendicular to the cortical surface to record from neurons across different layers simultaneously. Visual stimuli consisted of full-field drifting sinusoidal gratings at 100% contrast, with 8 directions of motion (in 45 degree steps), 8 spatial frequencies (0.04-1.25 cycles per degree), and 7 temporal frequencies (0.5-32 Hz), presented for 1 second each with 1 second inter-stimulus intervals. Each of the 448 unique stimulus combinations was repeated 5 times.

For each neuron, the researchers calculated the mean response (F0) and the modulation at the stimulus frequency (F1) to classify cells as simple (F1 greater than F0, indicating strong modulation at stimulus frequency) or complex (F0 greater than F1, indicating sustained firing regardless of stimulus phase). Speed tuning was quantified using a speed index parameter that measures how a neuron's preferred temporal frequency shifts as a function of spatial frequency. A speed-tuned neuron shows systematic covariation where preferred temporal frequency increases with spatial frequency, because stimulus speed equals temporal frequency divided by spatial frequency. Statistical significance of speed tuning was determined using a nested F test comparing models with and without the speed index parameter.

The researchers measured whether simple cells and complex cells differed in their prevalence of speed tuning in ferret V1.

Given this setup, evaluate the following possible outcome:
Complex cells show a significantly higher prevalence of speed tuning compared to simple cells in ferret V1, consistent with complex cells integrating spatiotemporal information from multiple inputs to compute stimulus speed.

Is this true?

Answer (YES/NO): YES